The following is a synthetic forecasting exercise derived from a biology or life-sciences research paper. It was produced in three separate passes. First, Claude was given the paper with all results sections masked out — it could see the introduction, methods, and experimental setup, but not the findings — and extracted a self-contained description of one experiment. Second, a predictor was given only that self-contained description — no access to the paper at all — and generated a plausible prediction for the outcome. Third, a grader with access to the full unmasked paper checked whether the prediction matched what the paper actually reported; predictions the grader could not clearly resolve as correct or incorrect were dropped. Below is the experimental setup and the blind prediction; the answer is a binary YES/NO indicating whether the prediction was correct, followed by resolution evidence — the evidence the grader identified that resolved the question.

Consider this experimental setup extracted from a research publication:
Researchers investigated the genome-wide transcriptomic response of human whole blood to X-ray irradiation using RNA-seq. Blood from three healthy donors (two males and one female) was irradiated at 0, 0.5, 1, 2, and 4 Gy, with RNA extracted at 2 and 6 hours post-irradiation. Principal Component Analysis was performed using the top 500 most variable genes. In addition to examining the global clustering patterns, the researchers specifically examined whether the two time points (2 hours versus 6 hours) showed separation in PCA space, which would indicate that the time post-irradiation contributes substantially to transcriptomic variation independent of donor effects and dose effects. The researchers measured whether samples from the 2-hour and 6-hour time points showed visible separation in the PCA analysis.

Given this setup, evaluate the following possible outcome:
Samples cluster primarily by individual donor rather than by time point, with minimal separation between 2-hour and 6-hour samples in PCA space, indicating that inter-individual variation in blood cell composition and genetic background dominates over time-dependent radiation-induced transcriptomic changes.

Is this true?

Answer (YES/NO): NO